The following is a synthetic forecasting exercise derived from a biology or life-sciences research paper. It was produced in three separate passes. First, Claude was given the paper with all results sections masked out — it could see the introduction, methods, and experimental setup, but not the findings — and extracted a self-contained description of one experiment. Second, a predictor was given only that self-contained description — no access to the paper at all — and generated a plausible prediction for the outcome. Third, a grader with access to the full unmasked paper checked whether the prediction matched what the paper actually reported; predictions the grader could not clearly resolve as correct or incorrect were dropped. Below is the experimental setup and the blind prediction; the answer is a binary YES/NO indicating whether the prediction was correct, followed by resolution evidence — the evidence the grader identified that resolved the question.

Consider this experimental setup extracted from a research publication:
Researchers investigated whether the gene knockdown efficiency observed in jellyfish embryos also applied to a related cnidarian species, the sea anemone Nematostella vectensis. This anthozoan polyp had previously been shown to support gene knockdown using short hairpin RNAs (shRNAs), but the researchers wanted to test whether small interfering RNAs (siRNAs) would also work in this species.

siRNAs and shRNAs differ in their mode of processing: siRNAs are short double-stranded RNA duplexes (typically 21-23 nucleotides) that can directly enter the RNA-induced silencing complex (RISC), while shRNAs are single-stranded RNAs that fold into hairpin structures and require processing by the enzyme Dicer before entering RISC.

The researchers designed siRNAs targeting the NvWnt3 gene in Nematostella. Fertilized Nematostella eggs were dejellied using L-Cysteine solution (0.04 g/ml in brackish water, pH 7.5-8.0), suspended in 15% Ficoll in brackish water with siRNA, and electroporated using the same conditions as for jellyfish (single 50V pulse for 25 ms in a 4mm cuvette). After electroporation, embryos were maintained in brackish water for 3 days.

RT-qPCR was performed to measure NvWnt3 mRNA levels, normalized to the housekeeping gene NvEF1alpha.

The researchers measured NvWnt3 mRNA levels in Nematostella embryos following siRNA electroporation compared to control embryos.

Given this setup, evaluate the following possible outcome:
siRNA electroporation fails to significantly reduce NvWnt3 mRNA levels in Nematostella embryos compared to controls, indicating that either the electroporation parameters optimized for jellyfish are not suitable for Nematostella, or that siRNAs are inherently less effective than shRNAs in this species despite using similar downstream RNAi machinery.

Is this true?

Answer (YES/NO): NO